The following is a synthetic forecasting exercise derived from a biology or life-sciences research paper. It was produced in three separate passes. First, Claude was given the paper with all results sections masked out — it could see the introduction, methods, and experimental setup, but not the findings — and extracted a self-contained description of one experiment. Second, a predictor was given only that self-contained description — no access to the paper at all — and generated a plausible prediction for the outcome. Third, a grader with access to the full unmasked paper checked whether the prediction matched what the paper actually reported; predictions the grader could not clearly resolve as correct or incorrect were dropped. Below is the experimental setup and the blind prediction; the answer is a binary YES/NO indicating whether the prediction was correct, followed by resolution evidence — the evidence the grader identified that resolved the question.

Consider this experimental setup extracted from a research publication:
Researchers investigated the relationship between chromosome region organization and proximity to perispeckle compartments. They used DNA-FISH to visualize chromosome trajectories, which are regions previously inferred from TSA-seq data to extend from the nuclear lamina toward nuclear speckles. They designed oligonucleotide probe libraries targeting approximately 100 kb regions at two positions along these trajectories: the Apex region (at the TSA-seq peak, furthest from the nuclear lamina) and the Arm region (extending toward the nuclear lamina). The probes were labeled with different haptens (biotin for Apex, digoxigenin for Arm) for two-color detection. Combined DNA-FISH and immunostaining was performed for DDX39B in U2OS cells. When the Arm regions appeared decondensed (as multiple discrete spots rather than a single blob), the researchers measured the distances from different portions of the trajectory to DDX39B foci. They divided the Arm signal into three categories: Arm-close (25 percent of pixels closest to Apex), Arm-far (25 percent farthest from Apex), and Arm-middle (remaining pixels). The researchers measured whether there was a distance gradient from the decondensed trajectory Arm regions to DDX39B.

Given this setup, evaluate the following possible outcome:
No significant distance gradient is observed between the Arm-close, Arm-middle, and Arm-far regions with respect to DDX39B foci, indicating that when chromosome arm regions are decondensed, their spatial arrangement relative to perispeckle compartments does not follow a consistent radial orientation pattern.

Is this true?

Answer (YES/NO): NO